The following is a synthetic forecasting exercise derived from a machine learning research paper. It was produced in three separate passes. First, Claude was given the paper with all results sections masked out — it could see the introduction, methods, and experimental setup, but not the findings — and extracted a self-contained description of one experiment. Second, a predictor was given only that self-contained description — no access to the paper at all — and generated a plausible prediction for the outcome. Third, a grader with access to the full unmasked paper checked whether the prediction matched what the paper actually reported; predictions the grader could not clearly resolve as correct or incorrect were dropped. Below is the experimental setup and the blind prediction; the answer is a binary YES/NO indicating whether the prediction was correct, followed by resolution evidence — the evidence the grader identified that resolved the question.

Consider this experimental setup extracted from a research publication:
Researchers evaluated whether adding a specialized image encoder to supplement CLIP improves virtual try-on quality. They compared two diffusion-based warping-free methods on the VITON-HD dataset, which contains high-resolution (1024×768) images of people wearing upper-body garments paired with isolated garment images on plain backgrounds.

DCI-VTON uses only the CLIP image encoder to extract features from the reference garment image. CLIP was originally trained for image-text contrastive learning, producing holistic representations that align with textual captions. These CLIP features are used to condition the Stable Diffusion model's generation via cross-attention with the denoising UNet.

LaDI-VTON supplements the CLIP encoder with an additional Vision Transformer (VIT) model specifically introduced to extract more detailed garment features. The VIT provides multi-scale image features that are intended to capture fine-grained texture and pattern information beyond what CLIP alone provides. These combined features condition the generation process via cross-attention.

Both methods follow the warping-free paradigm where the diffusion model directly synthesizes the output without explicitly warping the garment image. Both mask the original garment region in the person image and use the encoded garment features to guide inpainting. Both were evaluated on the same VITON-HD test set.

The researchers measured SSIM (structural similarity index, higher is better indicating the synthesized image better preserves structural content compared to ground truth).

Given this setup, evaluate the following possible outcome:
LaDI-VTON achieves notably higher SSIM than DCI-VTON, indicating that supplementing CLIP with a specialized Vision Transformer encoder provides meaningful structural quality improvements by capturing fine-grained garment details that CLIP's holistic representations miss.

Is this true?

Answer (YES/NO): NO